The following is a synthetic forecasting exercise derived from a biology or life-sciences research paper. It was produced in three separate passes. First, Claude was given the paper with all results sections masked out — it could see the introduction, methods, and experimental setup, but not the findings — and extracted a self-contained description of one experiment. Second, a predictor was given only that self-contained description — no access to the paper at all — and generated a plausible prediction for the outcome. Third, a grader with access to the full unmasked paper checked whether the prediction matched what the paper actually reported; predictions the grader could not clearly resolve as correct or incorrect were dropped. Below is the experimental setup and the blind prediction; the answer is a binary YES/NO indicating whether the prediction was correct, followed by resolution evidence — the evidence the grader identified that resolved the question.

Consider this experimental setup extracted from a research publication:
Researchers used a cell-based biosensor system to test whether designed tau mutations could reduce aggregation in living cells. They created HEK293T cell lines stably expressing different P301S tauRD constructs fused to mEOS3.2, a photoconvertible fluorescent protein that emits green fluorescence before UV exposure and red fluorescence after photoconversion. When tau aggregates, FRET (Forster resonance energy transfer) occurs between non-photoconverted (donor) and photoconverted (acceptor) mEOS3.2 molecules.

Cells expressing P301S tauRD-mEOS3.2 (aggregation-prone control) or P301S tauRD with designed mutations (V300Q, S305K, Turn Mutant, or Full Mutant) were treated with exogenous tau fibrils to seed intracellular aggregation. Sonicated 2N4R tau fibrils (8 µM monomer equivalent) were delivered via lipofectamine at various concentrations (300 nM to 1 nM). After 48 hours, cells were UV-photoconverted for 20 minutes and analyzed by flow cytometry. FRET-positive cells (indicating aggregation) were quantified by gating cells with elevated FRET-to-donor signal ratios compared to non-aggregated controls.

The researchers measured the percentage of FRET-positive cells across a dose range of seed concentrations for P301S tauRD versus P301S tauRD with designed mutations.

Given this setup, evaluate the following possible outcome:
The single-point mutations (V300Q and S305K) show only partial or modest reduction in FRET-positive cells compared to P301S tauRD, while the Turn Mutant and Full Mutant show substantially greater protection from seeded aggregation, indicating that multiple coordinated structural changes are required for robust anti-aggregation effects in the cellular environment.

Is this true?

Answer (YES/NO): YES